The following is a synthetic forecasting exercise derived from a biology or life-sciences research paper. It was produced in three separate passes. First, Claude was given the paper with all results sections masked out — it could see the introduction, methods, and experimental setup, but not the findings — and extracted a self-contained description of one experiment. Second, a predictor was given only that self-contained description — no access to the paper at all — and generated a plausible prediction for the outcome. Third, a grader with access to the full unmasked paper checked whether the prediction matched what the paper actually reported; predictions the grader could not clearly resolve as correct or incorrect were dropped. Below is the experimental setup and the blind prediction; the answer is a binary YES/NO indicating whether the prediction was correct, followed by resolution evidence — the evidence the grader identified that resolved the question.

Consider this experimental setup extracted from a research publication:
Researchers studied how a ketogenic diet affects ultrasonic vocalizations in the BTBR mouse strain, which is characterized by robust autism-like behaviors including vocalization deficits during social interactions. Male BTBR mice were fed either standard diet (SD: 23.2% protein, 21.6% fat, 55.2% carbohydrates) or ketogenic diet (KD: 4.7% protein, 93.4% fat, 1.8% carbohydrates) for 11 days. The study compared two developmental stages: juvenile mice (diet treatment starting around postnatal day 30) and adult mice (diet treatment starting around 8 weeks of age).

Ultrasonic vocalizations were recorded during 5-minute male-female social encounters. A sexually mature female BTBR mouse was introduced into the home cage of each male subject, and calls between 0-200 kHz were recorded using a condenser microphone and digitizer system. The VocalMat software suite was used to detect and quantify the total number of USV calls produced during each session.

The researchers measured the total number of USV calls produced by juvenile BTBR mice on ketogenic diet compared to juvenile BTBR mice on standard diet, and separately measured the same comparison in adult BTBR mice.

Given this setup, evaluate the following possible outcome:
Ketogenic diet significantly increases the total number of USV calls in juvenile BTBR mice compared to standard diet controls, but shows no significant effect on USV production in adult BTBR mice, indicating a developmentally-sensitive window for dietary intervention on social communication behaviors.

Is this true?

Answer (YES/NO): NO